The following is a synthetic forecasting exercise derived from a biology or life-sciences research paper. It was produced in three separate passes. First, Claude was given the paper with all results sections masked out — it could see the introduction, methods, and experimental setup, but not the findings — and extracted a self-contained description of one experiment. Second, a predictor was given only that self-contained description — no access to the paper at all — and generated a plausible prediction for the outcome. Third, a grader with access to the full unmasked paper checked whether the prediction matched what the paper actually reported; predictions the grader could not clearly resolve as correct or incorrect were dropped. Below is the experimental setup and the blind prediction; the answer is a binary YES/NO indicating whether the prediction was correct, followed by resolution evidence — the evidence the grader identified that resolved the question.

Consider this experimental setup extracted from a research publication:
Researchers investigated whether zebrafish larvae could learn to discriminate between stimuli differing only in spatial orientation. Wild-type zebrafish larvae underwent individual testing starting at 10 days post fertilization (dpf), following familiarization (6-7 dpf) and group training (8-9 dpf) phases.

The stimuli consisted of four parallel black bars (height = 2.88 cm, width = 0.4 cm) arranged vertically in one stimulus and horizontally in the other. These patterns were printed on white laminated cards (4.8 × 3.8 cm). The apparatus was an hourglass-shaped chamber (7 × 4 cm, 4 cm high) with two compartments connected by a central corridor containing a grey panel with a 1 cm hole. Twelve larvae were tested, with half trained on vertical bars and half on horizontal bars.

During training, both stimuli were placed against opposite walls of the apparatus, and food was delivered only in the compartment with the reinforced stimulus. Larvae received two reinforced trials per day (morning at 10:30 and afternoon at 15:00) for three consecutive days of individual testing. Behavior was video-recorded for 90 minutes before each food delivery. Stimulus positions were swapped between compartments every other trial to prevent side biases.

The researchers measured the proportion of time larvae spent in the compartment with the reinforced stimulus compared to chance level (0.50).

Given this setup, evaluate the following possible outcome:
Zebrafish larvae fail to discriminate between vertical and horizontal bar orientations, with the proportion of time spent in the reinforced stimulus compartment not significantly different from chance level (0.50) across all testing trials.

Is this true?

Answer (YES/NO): NO